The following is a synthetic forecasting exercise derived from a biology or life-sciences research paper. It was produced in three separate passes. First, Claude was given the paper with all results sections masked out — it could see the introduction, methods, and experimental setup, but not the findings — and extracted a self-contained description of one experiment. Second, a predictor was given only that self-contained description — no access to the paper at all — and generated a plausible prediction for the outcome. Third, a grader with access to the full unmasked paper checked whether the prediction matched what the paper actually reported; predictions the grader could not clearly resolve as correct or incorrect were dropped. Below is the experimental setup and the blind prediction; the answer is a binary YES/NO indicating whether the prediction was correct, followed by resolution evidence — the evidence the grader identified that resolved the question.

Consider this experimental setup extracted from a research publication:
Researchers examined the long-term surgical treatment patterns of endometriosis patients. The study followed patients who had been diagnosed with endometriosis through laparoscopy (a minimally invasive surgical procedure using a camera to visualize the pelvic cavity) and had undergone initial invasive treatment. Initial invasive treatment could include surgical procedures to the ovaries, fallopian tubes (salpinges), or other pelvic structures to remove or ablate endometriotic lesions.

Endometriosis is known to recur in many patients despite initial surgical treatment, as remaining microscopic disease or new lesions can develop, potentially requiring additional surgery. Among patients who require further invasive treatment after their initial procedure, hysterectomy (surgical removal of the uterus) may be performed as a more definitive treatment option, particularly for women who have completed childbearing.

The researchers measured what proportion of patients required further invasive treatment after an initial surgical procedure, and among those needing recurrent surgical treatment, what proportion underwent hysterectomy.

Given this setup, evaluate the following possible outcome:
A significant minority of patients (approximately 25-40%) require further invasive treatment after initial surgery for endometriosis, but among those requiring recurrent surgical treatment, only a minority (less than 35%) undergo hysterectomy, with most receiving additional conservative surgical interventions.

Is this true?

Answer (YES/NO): NO